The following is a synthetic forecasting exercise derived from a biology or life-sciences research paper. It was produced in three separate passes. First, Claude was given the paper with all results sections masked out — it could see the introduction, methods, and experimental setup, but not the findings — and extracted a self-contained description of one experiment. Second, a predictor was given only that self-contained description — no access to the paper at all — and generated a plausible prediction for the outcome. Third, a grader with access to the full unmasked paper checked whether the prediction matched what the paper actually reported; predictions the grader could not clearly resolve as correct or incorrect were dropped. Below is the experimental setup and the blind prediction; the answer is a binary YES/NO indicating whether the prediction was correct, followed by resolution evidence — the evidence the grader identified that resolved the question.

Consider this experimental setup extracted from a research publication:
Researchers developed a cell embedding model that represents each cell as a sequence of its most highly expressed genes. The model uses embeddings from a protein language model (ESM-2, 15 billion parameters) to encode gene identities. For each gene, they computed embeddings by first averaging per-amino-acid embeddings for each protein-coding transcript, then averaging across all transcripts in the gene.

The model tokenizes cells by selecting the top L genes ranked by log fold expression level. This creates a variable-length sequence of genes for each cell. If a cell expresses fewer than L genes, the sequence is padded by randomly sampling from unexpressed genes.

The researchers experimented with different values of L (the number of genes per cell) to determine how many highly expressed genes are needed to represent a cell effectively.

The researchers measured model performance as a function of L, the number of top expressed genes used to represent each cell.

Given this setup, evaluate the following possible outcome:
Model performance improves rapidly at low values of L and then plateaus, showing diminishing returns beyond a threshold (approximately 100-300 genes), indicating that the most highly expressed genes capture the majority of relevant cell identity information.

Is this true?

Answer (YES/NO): NO